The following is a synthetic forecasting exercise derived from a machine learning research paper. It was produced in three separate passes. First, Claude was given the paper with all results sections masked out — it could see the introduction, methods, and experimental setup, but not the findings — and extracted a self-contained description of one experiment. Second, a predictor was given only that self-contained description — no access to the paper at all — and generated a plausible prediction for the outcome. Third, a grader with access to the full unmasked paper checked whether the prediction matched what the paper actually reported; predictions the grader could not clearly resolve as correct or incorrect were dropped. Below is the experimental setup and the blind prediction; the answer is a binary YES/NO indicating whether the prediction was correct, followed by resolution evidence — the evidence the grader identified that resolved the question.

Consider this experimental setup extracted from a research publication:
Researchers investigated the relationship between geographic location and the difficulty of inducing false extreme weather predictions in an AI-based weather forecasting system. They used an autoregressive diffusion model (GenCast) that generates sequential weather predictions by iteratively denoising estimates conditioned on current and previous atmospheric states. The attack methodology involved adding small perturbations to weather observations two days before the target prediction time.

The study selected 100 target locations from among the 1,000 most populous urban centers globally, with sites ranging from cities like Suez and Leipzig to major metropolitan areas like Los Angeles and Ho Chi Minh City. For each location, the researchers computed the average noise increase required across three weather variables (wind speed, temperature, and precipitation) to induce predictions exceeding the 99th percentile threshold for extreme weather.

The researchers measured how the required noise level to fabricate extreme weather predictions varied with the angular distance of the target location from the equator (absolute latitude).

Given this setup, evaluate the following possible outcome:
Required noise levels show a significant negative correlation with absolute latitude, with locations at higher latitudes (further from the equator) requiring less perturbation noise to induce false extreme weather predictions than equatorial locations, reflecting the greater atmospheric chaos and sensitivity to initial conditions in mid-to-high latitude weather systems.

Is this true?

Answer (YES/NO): NO